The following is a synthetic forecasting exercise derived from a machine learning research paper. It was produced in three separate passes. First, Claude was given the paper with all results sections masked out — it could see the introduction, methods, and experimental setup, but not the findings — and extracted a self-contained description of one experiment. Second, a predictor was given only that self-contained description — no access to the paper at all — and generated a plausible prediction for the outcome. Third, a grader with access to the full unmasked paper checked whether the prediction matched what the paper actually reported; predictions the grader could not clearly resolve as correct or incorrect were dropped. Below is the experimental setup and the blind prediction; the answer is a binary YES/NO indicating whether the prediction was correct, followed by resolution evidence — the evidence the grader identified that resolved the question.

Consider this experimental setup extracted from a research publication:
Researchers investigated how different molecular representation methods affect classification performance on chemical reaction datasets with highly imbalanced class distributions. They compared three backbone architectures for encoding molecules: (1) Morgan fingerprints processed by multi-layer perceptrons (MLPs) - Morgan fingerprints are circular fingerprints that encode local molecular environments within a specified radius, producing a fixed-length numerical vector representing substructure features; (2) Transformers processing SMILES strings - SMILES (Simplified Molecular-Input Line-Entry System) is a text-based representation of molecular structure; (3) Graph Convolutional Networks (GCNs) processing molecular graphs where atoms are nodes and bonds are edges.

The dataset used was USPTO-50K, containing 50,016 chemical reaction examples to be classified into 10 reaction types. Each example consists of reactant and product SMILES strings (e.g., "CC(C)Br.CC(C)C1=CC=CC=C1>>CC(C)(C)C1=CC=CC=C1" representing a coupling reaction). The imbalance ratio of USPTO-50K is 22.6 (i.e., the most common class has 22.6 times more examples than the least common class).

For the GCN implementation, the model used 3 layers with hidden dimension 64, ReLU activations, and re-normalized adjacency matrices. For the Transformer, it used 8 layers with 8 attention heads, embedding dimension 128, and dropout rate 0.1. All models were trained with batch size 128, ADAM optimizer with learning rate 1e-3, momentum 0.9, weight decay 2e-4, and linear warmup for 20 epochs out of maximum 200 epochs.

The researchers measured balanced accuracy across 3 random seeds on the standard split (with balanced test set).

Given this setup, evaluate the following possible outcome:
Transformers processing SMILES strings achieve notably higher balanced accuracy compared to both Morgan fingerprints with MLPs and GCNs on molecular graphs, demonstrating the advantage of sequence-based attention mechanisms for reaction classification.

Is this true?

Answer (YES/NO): NO